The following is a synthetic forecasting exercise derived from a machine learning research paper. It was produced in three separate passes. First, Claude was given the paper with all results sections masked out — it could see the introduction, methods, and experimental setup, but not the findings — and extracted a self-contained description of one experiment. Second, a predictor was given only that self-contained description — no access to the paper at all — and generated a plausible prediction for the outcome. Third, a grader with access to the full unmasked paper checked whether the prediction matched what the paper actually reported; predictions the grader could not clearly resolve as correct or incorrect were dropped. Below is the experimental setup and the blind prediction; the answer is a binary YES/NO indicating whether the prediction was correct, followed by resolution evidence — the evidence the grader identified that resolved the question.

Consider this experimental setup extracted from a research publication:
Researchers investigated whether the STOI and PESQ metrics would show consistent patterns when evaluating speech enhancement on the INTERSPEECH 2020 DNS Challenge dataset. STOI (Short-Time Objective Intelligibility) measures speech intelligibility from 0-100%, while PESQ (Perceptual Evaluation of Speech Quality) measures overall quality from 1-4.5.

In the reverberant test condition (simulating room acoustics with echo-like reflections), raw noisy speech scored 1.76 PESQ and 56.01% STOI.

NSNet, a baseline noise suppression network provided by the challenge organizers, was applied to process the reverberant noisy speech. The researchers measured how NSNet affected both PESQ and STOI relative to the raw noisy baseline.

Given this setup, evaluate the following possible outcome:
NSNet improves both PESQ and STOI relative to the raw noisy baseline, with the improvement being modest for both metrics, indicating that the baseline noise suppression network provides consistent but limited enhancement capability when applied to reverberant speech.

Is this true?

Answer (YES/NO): NO